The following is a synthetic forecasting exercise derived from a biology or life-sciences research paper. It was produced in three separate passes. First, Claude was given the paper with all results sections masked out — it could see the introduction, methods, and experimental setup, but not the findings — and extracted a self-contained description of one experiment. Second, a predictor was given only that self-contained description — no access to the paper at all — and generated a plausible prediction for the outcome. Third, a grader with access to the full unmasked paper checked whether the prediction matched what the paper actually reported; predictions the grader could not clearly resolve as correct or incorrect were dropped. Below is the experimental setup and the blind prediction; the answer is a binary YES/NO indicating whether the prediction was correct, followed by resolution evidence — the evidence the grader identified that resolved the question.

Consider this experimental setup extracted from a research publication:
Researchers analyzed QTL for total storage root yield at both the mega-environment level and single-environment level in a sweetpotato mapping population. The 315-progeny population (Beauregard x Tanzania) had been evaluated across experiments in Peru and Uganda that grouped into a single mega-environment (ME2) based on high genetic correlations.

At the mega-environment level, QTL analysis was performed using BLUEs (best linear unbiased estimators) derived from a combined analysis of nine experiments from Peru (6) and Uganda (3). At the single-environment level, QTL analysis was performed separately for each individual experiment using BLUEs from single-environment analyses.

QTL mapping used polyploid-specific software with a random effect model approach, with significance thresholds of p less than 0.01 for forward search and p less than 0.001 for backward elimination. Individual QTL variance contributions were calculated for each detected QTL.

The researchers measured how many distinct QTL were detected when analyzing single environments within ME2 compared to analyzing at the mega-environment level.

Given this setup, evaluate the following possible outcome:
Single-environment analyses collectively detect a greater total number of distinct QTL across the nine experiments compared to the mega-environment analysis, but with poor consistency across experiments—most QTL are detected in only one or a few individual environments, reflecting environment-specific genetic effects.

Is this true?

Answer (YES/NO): YES